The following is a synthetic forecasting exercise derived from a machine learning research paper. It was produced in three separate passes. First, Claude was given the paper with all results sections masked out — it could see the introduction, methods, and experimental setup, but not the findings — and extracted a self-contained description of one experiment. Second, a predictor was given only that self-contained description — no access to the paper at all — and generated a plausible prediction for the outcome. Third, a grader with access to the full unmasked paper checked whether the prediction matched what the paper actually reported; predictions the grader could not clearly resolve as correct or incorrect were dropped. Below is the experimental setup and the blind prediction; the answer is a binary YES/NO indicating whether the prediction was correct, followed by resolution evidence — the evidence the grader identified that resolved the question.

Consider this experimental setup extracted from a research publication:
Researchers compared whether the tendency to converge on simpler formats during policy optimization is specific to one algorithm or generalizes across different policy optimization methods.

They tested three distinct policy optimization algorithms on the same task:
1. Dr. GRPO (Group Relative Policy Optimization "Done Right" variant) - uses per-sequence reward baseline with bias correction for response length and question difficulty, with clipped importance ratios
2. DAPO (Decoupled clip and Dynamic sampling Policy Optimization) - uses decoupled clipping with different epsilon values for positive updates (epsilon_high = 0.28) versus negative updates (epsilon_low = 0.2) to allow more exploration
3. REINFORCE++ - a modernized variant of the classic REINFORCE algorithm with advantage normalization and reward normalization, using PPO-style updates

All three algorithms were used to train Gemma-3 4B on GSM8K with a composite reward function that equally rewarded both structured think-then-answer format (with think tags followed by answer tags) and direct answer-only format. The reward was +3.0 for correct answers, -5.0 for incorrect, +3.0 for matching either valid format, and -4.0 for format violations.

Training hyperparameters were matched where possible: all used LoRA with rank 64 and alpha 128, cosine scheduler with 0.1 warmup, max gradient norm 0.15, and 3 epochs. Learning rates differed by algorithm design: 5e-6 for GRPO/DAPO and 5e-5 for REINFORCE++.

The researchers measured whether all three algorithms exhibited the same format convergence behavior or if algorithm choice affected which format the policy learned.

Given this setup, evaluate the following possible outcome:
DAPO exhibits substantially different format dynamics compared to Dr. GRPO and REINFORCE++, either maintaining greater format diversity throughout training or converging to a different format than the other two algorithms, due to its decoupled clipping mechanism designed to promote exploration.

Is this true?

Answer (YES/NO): NO